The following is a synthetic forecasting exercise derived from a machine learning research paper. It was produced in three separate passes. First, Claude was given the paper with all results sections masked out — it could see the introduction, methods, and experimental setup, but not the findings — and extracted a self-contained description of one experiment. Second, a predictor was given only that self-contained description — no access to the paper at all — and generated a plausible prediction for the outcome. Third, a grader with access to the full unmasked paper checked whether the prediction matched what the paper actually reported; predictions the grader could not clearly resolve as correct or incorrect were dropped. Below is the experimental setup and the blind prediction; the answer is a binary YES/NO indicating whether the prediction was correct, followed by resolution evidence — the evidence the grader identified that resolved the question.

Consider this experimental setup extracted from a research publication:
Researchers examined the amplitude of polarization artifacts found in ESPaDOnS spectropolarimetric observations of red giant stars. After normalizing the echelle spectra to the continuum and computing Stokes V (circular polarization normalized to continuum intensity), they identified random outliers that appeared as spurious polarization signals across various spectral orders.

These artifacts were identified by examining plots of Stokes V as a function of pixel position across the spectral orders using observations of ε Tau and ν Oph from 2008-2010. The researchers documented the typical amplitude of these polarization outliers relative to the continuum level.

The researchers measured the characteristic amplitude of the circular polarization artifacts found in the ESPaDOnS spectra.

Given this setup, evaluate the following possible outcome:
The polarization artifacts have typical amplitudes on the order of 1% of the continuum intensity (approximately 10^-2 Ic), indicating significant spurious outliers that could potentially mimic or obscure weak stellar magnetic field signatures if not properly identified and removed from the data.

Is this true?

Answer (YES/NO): NO